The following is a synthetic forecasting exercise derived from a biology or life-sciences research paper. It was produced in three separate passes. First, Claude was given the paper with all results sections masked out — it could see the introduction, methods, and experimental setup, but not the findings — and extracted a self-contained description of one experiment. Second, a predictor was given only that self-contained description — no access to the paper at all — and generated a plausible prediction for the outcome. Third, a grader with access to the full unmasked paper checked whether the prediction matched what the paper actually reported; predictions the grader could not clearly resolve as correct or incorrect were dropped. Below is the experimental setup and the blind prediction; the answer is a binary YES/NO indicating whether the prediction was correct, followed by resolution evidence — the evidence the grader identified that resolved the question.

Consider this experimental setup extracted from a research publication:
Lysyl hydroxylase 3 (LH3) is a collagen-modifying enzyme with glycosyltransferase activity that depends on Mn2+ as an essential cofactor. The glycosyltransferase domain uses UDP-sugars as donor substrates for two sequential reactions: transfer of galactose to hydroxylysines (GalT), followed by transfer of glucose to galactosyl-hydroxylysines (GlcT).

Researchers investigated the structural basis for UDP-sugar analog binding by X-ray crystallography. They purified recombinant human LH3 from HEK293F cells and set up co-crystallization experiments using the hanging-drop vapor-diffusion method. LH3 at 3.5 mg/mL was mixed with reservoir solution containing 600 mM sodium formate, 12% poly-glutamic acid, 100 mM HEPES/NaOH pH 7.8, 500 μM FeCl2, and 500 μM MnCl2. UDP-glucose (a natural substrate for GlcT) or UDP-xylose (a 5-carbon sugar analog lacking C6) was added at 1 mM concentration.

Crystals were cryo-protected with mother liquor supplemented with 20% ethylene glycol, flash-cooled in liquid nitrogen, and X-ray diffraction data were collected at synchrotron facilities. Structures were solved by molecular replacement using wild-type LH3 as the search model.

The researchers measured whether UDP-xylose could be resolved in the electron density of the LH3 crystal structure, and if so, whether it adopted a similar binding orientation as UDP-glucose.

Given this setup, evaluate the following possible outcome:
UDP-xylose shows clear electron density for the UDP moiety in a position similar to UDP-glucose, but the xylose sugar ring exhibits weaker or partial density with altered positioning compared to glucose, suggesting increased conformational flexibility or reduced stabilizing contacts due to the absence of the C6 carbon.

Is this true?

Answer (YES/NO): YES